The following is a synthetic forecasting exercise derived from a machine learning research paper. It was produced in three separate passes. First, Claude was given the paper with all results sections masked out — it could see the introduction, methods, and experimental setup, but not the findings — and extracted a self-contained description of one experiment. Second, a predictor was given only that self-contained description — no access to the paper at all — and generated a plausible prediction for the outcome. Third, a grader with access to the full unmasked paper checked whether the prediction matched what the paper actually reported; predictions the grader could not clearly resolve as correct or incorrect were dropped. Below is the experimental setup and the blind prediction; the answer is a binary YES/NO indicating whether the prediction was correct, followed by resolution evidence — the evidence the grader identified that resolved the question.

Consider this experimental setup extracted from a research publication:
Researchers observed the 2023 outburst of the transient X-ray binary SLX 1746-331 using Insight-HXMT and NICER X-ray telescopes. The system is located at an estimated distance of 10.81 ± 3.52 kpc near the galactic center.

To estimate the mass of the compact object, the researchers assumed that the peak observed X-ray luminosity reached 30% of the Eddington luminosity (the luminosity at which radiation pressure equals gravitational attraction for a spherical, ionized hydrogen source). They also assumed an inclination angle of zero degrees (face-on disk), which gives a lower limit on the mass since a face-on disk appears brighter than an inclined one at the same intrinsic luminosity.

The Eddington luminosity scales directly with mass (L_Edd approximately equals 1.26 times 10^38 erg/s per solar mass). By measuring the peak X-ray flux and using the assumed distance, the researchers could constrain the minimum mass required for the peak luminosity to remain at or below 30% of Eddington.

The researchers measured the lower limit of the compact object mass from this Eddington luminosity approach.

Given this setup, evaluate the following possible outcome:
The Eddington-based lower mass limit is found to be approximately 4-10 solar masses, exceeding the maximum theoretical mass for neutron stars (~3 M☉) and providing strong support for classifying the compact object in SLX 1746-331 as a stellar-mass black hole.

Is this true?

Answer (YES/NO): NO